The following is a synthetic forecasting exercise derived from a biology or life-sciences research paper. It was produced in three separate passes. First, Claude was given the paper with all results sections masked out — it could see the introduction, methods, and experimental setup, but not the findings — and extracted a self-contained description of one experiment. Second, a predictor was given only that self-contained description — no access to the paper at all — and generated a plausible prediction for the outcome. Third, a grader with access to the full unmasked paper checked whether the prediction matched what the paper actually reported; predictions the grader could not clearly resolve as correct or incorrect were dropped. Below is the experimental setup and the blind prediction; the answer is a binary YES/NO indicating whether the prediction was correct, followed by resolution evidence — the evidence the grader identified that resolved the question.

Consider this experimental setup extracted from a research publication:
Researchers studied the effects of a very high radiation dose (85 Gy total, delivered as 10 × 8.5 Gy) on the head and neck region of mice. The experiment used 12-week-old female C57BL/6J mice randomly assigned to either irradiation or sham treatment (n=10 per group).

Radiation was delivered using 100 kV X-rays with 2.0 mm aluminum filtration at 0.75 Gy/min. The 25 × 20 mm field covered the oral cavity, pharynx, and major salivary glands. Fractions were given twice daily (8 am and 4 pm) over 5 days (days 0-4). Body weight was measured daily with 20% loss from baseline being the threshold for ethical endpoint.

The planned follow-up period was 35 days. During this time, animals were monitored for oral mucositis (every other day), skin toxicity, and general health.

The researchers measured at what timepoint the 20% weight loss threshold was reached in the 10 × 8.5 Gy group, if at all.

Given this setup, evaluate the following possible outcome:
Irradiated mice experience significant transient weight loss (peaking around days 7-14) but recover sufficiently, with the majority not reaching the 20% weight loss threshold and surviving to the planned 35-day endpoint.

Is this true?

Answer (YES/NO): NO